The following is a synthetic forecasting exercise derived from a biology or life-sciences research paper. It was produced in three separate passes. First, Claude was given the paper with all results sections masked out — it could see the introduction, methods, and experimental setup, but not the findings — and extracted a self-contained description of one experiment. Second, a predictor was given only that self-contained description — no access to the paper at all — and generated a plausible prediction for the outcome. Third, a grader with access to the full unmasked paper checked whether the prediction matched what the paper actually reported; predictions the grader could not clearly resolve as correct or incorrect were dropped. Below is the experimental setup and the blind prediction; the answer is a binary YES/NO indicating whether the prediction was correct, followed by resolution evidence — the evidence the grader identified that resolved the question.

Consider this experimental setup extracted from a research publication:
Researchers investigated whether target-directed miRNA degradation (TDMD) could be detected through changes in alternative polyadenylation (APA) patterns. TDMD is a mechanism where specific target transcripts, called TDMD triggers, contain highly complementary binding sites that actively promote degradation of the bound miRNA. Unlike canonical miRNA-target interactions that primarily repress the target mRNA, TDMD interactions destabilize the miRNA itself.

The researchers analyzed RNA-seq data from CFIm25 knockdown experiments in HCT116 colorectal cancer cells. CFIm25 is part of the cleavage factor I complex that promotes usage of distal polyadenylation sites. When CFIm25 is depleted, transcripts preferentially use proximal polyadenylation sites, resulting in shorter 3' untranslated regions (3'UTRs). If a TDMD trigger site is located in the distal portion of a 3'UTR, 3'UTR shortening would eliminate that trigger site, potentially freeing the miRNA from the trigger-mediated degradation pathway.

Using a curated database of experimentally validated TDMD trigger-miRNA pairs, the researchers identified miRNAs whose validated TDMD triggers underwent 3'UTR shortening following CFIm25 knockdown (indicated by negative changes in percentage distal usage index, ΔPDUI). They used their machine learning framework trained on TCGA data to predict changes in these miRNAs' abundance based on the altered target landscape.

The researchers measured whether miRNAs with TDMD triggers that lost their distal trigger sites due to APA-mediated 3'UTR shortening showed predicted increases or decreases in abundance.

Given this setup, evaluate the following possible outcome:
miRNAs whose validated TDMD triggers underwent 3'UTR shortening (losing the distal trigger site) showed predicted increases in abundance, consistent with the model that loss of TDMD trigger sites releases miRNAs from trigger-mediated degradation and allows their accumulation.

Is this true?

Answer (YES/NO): YES